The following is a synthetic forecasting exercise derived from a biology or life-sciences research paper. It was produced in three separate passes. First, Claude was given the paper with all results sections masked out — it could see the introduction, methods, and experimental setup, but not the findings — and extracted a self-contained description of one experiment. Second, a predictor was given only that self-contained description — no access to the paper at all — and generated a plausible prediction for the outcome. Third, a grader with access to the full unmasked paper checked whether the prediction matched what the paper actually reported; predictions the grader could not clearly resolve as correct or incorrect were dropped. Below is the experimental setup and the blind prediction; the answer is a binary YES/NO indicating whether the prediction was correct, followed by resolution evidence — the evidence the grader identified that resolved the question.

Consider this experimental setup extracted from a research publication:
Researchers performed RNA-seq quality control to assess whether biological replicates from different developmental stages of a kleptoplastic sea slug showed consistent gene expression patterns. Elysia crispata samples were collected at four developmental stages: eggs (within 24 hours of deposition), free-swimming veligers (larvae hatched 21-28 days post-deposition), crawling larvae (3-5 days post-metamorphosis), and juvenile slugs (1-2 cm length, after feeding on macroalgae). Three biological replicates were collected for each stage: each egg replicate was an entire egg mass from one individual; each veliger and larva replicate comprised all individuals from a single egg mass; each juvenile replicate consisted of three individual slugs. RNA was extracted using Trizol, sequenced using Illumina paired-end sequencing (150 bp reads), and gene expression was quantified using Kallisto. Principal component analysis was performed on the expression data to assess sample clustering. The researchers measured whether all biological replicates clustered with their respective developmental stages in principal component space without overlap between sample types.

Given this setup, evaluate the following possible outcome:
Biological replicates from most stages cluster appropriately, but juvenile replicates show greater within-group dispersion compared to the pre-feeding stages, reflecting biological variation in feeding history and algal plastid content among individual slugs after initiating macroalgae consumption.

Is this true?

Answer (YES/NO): NO